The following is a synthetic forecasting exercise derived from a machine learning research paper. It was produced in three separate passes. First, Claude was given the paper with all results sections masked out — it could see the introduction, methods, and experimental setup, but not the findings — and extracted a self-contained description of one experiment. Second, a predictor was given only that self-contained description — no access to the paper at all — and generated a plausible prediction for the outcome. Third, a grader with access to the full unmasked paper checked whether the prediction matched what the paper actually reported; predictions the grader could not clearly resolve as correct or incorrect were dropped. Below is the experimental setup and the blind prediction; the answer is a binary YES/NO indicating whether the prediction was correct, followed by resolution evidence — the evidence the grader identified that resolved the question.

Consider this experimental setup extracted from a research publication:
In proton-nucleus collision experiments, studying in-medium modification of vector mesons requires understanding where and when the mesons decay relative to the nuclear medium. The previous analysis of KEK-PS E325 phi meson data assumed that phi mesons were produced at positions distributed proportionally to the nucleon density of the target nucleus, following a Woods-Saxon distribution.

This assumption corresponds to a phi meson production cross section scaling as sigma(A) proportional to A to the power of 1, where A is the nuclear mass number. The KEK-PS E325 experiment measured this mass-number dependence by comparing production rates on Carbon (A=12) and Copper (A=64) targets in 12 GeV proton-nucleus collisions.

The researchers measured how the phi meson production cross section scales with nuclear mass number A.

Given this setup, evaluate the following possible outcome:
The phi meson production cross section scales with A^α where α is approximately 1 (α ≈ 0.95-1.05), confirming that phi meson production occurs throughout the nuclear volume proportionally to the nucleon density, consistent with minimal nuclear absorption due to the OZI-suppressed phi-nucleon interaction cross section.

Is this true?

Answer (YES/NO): YES